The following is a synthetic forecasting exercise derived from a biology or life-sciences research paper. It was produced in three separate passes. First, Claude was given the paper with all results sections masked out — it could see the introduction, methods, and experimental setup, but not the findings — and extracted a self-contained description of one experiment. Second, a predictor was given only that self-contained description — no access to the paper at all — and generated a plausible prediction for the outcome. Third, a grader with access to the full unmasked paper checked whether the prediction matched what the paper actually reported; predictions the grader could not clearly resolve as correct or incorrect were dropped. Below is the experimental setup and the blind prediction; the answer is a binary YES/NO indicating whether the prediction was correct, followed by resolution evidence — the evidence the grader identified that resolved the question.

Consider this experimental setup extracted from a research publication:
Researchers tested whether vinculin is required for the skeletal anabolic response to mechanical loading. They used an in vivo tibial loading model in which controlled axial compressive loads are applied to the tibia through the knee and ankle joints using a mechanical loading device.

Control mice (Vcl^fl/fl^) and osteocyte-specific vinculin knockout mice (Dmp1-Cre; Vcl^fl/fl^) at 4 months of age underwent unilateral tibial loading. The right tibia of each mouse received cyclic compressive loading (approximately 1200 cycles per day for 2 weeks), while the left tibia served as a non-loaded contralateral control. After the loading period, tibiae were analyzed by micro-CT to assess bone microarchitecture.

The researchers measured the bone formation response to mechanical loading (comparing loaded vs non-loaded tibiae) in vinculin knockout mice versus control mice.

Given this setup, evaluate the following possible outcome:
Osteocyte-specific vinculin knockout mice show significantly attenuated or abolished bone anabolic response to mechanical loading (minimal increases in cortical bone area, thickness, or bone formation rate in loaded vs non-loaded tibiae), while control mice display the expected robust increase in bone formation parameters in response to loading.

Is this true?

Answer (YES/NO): YES